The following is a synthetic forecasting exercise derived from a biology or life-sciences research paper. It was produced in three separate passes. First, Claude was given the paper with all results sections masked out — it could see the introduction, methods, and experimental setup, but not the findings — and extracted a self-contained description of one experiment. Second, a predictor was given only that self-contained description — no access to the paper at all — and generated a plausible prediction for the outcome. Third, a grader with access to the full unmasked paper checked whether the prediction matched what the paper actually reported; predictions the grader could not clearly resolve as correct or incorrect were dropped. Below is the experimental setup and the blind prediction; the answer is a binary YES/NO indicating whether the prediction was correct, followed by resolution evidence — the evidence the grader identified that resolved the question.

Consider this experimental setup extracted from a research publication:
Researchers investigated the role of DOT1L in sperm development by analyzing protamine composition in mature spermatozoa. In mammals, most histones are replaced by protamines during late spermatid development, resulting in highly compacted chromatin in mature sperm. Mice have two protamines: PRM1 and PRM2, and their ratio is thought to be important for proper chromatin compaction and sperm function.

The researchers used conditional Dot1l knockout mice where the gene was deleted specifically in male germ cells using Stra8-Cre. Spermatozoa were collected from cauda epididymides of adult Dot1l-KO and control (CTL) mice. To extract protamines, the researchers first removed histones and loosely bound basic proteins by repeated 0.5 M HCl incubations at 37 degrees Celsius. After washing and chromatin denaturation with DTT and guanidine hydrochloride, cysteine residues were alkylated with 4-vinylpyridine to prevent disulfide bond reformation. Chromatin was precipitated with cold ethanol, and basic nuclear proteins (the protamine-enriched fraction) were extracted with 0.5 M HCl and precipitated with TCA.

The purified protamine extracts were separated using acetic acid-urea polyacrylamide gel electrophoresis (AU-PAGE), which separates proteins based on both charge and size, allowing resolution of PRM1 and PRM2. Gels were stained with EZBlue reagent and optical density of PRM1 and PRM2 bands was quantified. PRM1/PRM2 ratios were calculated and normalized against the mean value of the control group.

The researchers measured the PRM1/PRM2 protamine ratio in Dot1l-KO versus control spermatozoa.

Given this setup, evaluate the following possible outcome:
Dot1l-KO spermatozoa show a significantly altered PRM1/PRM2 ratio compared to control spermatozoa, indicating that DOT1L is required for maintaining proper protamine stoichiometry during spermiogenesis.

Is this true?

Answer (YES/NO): YES